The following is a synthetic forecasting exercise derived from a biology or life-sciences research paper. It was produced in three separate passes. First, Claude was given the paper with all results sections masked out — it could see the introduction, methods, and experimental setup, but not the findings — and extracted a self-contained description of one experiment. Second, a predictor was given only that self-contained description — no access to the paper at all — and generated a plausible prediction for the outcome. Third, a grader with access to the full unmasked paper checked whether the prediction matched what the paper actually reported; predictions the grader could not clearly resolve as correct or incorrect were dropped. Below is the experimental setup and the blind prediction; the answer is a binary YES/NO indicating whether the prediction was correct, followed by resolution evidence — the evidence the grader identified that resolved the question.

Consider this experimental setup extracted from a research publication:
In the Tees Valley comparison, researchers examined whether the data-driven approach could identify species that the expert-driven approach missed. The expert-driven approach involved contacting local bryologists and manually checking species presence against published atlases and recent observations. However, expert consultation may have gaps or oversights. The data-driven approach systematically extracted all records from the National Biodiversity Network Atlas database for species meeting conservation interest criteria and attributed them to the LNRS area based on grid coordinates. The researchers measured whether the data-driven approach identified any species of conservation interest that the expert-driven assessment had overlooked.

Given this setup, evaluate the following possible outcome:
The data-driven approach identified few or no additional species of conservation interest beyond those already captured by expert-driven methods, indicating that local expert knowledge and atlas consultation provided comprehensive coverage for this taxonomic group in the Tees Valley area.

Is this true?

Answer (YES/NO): NO